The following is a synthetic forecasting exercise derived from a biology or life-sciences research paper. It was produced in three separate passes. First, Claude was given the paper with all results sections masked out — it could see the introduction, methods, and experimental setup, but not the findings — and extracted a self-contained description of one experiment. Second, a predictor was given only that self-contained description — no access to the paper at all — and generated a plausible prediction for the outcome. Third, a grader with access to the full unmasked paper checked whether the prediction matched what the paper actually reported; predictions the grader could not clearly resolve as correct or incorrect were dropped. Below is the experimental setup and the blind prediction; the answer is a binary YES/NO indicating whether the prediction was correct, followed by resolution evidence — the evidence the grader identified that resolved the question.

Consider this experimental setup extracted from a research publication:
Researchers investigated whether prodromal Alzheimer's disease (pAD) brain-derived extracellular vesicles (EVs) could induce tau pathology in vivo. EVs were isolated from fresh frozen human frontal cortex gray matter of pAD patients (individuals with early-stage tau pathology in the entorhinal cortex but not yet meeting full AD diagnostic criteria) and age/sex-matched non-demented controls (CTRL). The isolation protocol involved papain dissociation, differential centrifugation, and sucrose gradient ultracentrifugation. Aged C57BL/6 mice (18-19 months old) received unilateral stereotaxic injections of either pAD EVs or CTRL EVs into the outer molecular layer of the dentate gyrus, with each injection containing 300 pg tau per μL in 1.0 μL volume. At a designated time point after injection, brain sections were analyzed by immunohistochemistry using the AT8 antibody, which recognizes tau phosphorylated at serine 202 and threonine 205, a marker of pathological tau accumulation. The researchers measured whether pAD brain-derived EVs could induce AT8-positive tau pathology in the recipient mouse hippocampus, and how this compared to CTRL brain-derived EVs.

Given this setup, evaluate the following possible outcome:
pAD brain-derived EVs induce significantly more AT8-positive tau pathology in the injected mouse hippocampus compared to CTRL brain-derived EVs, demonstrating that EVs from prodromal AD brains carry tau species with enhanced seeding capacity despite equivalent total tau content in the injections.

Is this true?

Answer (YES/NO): NO